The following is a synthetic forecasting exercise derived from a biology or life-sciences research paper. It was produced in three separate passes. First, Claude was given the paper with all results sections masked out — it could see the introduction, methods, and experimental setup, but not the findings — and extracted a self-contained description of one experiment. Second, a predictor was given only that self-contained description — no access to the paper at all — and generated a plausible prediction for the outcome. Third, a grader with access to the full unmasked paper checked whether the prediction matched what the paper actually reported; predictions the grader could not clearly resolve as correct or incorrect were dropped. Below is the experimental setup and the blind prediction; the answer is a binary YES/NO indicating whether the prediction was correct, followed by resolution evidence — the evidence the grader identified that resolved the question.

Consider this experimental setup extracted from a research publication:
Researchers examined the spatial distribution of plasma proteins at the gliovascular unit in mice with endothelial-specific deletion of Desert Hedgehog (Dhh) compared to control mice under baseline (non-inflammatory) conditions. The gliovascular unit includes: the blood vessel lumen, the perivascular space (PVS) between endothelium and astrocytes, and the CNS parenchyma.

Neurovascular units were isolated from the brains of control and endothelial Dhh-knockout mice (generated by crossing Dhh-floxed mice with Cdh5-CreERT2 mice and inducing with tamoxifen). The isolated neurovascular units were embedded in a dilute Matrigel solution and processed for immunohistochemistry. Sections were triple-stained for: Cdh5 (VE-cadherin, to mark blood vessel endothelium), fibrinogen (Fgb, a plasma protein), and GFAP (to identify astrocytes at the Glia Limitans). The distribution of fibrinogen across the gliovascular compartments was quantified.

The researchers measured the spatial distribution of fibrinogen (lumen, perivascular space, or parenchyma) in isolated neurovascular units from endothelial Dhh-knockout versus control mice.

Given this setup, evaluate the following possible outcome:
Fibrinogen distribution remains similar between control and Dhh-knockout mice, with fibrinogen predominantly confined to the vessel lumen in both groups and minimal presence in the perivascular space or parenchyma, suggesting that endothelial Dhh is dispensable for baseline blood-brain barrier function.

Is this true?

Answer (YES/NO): NO